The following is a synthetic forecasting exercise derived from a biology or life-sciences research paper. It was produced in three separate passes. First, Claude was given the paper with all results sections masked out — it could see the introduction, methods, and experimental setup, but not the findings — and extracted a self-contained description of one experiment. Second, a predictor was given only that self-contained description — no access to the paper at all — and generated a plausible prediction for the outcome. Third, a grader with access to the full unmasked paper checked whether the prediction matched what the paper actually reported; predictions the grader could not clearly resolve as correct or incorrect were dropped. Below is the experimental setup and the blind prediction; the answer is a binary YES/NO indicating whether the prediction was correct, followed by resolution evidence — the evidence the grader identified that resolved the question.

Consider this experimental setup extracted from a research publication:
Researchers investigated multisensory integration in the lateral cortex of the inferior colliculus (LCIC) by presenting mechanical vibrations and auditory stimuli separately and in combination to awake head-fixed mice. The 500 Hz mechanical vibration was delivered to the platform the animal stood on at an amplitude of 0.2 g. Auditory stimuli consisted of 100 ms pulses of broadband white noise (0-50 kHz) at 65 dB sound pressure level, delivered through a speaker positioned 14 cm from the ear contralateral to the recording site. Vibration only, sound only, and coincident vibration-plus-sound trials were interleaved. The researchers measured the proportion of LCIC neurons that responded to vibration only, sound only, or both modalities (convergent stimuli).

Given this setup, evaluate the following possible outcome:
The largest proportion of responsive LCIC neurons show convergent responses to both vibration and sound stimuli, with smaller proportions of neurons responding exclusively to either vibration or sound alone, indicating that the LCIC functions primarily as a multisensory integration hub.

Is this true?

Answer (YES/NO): YES